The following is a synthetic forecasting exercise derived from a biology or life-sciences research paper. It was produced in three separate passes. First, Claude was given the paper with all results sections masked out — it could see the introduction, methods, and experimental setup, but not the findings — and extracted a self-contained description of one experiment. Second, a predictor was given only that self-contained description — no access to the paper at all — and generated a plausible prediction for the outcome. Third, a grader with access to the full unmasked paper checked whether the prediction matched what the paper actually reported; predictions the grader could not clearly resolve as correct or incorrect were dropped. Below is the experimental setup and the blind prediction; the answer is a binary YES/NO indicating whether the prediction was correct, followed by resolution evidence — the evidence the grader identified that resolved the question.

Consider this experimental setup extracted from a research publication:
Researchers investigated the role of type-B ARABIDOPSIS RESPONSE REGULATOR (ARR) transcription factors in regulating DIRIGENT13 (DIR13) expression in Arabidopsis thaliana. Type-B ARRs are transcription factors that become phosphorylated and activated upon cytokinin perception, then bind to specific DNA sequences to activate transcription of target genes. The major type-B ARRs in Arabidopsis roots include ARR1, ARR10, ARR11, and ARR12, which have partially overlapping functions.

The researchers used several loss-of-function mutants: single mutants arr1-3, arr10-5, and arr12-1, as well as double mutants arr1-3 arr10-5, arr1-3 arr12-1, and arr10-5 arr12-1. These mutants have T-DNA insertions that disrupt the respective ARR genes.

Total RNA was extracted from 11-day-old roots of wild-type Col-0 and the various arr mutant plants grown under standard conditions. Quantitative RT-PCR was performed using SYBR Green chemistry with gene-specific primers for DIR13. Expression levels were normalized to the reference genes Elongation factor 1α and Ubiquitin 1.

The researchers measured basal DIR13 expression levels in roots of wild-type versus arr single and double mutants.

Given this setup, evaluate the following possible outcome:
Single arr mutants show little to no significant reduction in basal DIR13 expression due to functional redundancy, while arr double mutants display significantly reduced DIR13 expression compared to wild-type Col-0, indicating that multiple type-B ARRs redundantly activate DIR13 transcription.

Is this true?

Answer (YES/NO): NO